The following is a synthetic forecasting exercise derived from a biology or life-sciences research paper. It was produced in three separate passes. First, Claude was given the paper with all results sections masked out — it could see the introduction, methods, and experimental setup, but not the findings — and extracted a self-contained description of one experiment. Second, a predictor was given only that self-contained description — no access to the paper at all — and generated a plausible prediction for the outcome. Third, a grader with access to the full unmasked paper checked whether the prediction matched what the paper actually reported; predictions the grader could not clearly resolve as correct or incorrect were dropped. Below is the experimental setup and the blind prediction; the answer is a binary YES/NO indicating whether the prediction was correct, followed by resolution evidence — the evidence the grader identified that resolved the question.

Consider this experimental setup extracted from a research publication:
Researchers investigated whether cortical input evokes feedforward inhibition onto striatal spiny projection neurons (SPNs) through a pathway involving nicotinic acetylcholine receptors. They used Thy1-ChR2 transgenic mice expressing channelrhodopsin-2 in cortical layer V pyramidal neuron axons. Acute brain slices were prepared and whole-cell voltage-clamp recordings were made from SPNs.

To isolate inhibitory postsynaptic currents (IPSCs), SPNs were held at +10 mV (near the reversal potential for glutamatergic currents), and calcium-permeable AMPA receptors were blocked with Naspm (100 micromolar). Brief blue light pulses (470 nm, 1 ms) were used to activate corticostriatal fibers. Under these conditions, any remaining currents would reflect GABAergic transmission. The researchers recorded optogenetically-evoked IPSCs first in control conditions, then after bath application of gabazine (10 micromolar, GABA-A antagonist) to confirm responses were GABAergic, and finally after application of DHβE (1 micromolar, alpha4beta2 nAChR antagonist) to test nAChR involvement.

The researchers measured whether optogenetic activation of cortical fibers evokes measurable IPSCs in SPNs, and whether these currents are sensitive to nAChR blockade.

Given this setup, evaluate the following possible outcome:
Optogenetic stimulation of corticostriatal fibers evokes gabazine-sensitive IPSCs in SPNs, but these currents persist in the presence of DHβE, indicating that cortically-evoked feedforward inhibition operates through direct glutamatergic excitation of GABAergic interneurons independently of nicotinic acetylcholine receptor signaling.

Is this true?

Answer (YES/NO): YES